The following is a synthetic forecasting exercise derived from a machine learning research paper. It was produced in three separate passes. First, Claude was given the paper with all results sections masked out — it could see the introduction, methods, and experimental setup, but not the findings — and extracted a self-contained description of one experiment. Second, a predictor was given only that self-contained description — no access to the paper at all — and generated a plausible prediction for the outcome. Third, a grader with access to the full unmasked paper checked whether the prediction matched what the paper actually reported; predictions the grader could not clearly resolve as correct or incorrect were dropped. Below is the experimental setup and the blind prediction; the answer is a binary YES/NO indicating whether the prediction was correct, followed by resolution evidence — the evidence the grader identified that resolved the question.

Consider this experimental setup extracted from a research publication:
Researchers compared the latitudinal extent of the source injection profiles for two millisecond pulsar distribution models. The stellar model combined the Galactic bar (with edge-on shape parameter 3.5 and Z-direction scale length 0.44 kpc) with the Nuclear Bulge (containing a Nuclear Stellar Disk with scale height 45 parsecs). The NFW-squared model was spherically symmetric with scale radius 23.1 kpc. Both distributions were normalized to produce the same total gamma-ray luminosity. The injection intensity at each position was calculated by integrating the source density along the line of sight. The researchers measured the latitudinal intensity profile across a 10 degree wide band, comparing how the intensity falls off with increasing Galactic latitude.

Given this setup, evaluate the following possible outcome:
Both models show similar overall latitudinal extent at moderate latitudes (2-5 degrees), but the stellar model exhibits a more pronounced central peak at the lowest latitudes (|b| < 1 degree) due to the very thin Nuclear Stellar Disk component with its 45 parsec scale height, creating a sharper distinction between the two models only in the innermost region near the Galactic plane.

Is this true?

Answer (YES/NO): NO